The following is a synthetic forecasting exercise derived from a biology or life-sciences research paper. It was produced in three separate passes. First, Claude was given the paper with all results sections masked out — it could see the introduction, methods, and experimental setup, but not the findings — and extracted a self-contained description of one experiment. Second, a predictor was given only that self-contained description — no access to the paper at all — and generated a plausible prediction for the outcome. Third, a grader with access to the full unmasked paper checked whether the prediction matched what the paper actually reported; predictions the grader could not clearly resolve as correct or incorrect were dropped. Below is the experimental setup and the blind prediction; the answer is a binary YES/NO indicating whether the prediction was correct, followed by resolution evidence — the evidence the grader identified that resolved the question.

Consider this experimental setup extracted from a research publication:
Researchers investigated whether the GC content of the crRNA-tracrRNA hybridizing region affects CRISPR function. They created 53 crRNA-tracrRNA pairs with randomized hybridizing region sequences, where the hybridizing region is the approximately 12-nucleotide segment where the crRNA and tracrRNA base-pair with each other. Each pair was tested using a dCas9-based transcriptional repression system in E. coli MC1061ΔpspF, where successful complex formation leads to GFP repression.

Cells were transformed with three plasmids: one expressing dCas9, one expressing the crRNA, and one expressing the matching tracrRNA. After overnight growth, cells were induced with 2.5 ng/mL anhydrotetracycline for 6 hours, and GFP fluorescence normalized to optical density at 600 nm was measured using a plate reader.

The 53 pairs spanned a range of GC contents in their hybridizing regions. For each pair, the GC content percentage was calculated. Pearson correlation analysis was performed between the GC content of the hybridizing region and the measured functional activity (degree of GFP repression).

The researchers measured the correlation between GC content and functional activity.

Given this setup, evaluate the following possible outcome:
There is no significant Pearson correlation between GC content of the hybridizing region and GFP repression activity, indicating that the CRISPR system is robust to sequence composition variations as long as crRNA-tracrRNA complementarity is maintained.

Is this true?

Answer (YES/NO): YES